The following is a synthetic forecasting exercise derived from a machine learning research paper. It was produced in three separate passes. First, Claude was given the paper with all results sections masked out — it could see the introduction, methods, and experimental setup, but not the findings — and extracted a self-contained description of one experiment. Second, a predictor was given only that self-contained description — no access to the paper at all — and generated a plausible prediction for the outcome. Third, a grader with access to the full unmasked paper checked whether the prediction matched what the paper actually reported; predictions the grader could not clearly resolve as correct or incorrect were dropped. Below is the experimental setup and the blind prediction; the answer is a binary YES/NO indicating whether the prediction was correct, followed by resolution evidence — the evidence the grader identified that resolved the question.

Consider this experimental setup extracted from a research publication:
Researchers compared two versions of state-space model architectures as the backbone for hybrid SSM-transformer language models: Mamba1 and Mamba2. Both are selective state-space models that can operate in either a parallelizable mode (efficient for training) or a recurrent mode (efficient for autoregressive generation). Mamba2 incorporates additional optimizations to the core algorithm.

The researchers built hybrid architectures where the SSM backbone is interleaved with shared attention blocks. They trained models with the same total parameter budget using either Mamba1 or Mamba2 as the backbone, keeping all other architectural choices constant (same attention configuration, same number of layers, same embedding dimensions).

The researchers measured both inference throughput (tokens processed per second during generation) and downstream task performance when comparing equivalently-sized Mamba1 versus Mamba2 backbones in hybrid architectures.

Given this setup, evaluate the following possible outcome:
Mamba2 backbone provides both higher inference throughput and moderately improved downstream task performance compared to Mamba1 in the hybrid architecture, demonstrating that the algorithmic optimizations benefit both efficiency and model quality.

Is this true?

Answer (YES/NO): NO